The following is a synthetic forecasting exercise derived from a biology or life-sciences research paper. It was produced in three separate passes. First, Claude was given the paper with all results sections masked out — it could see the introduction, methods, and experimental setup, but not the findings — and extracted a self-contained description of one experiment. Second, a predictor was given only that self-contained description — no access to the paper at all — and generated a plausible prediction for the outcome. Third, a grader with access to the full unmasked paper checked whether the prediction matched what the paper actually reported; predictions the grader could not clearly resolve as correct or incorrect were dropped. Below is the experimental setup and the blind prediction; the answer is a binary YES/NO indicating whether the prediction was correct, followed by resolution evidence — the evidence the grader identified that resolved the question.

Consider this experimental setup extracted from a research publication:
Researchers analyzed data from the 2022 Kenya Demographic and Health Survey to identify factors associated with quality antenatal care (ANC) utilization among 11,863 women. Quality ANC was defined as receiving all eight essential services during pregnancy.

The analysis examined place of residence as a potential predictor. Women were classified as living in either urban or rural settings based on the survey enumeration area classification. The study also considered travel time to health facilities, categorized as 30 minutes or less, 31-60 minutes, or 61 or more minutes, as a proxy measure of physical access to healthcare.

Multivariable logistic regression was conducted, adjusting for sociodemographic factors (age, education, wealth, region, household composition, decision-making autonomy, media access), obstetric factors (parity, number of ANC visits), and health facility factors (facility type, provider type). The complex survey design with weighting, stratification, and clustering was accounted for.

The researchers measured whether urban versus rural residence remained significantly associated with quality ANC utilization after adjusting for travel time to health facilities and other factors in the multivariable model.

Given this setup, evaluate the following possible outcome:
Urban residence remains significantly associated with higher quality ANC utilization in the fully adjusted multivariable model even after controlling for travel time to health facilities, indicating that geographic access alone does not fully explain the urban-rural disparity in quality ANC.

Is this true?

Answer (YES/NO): NO